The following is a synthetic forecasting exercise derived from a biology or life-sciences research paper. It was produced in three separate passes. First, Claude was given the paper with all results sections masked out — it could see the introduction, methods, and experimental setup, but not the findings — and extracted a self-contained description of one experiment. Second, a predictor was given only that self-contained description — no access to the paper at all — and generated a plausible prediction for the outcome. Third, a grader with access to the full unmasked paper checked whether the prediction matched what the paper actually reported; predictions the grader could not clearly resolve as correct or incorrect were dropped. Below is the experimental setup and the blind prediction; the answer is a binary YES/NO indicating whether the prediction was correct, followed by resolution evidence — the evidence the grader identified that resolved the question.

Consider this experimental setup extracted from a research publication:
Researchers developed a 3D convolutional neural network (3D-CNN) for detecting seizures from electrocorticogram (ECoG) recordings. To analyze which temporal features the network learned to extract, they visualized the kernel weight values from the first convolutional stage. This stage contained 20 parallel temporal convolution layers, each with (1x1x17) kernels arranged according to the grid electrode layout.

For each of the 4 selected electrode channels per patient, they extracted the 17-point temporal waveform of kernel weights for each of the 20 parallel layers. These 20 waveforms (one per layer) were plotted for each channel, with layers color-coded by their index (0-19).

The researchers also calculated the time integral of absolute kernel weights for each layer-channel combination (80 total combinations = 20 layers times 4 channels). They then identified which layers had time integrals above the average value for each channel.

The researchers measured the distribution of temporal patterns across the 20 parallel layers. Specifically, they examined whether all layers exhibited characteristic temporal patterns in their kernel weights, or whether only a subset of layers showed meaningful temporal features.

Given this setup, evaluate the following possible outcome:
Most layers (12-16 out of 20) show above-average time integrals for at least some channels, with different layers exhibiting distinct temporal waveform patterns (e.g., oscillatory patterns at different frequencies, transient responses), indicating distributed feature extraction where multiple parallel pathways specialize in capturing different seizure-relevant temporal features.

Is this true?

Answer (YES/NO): NO